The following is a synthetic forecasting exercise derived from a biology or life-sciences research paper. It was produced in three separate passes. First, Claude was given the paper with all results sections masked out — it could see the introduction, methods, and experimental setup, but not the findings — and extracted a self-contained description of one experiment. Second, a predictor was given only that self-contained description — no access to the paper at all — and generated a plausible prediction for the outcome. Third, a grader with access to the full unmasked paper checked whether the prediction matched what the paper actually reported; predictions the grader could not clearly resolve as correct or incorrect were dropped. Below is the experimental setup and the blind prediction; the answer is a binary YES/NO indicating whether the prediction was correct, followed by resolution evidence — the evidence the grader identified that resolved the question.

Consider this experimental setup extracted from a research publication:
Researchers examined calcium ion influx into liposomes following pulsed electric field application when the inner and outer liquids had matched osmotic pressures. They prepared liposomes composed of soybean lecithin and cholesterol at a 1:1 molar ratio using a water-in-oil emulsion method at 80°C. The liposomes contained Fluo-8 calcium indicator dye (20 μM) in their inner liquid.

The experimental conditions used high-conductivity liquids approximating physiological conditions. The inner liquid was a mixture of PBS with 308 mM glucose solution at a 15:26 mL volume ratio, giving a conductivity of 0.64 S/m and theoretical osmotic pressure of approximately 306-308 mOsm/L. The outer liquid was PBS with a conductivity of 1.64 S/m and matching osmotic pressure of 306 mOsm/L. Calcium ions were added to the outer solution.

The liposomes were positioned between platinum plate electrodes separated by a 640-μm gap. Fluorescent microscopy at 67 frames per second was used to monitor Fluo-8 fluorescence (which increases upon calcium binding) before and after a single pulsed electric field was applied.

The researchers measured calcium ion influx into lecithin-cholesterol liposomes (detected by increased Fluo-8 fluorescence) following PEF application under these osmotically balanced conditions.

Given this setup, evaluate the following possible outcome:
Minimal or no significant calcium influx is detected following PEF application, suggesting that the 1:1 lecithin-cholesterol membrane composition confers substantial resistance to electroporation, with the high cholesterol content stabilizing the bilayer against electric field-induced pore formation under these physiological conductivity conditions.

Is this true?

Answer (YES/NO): NO